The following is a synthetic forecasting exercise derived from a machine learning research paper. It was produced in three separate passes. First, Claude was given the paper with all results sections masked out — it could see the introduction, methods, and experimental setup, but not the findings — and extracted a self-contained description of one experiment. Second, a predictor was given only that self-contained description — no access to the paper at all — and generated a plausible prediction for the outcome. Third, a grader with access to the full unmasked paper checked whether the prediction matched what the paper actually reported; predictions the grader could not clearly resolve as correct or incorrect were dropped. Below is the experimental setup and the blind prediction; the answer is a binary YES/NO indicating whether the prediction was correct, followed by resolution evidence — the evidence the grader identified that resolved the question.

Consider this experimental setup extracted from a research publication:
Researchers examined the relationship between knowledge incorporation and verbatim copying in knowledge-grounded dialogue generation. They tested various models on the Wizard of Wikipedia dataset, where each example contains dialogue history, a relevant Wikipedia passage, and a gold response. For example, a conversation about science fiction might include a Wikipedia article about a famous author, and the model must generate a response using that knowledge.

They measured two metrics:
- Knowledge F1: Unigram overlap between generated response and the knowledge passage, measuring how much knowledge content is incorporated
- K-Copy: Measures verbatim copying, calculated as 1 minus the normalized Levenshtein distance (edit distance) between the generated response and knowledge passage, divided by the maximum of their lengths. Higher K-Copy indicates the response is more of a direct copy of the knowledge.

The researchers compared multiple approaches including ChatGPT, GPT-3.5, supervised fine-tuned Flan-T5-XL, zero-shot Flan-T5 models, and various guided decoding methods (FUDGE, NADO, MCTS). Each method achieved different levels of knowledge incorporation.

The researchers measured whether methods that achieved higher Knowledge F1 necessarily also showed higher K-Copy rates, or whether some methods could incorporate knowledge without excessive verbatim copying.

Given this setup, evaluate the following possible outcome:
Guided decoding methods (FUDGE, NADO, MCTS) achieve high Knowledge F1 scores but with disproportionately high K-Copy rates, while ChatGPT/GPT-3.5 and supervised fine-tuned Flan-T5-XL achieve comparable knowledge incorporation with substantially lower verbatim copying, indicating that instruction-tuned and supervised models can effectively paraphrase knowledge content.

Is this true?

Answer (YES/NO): NO